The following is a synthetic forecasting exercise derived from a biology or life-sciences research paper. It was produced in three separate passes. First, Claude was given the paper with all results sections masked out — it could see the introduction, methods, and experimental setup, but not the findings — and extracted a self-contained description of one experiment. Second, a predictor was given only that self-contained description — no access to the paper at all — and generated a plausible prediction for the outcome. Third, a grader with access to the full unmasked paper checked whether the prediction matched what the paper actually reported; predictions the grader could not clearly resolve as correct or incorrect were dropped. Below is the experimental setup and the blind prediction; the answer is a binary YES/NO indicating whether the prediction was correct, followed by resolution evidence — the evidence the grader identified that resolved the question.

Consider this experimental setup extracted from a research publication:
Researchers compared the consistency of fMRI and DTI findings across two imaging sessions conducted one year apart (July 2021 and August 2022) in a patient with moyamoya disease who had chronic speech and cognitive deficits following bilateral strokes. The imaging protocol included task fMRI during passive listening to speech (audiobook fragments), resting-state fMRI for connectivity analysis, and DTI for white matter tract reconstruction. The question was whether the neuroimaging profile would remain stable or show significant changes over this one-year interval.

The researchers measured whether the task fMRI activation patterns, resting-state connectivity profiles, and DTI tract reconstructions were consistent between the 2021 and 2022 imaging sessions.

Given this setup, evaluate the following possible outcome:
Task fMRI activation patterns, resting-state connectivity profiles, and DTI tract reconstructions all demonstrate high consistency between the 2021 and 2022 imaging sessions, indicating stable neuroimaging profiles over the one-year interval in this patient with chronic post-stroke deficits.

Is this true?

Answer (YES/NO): YES